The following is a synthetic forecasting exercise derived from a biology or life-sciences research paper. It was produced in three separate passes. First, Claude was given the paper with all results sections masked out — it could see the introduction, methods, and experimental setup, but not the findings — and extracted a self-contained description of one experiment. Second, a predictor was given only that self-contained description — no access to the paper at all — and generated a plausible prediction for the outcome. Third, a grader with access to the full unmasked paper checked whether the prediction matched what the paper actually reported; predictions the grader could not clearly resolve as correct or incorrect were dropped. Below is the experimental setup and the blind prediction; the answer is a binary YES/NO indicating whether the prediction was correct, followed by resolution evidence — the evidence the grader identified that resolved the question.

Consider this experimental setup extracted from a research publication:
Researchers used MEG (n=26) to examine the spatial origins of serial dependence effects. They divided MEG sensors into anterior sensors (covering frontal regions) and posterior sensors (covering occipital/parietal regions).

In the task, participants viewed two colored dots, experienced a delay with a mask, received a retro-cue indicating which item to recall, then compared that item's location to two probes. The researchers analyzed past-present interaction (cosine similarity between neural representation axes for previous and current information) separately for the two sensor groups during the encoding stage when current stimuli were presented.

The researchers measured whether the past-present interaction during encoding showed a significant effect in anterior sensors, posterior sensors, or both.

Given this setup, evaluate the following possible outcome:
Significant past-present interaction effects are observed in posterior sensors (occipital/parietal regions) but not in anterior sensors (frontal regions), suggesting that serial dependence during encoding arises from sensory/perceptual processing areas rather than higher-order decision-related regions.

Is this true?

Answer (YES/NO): YES